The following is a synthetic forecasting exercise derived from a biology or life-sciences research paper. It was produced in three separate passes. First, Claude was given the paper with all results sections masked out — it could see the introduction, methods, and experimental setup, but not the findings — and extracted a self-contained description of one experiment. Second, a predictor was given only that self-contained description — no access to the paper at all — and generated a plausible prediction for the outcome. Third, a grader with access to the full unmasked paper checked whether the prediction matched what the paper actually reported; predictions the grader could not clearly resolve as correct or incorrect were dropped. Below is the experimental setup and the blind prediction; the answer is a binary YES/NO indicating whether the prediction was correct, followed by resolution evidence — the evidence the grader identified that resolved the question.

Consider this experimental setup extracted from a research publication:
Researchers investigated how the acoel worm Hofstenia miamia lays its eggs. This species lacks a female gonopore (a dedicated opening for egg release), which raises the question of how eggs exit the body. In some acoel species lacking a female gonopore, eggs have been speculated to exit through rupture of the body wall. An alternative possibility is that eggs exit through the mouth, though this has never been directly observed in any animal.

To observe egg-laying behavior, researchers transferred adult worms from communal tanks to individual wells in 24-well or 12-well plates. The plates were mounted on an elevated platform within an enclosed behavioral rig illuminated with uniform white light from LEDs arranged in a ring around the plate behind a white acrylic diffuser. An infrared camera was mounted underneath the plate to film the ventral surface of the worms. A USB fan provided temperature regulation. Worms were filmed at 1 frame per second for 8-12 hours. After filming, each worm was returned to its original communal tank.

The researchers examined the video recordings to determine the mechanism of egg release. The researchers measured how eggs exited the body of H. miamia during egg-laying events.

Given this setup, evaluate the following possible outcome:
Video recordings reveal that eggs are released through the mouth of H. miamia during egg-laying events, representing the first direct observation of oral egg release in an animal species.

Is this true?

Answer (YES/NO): YES